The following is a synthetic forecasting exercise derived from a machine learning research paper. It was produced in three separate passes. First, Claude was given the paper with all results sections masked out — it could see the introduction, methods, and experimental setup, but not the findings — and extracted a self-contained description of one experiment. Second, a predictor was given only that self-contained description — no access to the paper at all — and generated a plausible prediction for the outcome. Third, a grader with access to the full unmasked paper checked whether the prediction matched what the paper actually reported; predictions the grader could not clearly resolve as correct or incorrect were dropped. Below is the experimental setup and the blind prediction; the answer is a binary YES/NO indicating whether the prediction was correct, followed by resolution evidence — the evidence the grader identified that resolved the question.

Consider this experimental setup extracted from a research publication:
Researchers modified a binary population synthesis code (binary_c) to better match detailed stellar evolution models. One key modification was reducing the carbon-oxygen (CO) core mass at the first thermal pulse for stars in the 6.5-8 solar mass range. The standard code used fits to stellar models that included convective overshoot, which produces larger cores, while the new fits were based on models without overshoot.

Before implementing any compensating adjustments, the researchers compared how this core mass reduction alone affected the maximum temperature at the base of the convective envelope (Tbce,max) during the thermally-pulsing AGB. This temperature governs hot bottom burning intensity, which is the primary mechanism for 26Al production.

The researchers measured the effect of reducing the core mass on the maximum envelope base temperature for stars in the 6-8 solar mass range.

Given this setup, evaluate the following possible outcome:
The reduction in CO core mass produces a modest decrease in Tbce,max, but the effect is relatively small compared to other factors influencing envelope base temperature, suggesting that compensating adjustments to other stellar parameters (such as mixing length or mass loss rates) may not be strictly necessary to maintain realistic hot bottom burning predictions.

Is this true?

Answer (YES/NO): NO